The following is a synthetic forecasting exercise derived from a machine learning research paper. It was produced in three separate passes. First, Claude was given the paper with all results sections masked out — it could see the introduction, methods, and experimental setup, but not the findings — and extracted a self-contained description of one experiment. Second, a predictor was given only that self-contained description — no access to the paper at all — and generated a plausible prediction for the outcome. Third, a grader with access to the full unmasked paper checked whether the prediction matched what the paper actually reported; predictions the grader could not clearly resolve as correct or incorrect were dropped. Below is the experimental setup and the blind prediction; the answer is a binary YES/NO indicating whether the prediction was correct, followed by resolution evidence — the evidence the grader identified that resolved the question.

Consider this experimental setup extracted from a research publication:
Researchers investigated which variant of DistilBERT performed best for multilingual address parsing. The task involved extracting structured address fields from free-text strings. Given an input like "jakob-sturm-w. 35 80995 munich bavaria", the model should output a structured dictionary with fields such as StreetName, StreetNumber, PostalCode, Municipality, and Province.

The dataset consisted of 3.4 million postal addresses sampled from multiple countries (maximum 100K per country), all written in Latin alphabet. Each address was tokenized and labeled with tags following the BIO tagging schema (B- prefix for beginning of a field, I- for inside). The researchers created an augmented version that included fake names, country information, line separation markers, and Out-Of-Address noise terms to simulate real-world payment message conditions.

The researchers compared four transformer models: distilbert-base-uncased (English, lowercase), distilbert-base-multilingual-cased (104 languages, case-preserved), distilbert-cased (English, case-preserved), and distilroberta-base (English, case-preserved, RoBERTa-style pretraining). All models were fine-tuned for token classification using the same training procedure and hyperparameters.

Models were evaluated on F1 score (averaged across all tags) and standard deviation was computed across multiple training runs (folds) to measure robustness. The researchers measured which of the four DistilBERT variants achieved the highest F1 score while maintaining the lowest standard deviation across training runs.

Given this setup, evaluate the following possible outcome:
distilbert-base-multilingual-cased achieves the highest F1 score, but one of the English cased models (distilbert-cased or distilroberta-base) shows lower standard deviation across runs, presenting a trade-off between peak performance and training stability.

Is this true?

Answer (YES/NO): NO